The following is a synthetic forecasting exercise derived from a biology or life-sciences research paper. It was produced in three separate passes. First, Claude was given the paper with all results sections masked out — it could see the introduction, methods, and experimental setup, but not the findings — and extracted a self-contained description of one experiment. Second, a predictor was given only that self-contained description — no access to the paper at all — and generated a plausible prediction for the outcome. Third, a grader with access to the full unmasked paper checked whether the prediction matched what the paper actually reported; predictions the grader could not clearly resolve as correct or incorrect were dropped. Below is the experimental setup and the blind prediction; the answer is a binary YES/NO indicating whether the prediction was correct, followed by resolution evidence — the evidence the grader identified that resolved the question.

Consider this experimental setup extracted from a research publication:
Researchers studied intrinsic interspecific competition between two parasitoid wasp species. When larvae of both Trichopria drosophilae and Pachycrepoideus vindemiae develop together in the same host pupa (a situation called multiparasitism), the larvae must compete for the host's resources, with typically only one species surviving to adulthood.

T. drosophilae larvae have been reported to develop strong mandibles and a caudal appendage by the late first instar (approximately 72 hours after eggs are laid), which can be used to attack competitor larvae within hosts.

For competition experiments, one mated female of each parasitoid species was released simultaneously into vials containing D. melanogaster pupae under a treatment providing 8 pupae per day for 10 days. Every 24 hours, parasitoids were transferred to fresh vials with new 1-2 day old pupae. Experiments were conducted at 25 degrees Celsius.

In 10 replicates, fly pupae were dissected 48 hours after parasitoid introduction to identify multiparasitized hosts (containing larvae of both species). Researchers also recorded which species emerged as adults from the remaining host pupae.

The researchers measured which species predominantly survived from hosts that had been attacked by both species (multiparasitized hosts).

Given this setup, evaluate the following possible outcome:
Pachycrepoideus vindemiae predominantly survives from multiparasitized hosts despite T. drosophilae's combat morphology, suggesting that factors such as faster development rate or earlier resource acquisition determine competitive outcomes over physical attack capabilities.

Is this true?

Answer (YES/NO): NO